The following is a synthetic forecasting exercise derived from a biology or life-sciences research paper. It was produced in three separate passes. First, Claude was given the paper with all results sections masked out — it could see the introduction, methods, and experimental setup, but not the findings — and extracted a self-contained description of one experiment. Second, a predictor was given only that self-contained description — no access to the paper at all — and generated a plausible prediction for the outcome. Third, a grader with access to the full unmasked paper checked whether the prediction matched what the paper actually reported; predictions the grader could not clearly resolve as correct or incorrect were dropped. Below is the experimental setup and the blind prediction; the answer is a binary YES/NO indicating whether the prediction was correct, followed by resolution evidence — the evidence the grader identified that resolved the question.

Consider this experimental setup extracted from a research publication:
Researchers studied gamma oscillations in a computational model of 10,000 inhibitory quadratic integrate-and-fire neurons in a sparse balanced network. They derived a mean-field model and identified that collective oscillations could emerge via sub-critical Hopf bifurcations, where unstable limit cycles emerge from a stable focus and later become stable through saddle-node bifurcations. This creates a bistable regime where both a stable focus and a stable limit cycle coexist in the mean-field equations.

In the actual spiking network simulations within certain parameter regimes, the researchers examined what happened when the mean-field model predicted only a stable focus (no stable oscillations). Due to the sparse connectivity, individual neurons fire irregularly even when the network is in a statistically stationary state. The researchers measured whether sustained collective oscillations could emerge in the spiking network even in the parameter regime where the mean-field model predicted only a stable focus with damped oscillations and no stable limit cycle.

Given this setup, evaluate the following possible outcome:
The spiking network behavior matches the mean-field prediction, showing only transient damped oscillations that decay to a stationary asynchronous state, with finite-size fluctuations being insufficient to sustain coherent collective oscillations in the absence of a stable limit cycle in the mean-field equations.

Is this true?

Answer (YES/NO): NO